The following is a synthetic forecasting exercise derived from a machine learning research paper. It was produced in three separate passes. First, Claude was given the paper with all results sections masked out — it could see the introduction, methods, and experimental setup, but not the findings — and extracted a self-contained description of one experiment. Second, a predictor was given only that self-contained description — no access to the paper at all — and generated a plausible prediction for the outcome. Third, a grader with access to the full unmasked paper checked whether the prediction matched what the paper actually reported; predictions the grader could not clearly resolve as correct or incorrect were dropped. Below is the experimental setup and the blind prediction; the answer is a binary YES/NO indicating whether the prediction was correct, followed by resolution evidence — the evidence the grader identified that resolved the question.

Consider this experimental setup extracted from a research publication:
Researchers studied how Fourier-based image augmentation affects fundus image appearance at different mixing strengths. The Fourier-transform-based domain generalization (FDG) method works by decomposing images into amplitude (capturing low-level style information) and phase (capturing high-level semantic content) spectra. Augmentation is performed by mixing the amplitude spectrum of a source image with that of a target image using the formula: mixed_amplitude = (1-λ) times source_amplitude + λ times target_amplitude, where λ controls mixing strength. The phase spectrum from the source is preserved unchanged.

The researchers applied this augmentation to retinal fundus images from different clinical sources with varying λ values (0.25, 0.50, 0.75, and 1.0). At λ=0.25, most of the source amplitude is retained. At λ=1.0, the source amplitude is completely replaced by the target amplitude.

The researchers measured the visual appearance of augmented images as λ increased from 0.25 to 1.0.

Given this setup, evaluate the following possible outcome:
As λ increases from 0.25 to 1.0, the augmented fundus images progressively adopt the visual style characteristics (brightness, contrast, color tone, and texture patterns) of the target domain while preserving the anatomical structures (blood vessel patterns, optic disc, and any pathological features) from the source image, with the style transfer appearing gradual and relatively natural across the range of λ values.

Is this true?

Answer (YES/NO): NO